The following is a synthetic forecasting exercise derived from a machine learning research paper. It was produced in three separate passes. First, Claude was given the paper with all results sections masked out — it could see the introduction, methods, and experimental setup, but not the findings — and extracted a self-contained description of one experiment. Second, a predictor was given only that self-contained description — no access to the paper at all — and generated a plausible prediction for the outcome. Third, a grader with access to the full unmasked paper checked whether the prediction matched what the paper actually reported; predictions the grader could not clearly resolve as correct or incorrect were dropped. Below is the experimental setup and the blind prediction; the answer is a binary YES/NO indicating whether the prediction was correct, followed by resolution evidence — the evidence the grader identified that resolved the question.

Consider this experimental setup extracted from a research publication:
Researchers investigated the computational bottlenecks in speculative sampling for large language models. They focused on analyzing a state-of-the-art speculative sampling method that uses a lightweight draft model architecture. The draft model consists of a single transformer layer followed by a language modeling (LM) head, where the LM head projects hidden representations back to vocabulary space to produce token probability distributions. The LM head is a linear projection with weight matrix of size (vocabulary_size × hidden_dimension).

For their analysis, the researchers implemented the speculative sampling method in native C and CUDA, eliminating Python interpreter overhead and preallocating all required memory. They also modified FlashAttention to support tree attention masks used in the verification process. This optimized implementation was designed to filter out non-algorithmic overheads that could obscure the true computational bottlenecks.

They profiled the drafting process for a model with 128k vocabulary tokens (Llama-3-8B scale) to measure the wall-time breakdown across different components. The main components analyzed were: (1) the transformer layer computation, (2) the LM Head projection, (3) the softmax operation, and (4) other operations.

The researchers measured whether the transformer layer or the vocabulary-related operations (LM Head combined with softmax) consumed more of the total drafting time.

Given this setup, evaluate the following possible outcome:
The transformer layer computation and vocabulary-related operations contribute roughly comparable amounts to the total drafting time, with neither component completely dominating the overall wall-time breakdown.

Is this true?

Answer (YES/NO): NO